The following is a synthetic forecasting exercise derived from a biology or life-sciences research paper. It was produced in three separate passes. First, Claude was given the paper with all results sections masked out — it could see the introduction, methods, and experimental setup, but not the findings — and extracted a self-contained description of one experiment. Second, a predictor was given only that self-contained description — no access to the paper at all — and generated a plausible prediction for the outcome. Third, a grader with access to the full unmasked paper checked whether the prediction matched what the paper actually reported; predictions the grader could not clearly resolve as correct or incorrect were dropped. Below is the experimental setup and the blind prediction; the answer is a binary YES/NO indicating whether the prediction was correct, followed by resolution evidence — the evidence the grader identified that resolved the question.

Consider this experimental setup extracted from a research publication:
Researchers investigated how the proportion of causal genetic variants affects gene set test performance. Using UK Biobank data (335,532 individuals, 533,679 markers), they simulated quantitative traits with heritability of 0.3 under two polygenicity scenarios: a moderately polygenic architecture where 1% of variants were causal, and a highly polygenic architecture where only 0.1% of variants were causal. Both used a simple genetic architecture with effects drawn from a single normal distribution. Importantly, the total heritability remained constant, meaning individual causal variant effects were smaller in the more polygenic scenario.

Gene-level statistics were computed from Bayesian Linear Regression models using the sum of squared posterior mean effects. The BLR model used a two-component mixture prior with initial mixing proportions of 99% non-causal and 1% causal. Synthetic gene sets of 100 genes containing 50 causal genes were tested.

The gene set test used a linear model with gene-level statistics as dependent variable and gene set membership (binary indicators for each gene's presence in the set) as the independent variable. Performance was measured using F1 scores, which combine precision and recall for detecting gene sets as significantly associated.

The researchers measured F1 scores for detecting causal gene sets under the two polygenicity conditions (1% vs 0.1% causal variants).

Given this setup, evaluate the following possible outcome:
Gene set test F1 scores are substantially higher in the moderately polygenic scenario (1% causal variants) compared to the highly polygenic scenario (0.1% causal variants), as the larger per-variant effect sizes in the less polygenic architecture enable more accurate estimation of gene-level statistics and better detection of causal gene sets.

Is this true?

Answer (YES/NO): NO